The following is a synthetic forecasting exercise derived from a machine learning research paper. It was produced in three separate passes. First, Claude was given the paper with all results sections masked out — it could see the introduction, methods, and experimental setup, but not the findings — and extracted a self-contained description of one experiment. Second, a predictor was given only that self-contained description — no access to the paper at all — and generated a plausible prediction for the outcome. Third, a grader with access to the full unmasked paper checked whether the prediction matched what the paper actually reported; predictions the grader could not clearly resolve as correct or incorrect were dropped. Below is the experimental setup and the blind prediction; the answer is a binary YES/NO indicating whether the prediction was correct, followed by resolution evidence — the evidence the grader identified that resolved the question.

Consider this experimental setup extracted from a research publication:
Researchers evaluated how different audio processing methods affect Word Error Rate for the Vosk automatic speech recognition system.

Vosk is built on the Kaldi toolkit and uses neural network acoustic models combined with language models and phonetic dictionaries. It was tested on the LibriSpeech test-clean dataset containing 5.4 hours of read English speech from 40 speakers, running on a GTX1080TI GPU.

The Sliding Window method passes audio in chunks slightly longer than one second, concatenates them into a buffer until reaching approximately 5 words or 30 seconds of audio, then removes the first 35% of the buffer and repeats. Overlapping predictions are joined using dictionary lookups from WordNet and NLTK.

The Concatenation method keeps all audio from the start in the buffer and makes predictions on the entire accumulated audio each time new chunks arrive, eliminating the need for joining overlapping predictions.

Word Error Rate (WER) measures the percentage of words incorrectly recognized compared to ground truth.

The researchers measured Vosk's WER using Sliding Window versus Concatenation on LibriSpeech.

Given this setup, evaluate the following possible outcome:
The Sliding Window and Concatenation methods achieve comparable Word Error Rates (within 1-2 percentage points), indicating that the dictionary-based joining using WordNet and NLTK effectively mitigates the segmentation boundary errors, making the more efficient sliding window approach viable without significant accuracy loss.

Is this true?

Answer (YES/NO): NO